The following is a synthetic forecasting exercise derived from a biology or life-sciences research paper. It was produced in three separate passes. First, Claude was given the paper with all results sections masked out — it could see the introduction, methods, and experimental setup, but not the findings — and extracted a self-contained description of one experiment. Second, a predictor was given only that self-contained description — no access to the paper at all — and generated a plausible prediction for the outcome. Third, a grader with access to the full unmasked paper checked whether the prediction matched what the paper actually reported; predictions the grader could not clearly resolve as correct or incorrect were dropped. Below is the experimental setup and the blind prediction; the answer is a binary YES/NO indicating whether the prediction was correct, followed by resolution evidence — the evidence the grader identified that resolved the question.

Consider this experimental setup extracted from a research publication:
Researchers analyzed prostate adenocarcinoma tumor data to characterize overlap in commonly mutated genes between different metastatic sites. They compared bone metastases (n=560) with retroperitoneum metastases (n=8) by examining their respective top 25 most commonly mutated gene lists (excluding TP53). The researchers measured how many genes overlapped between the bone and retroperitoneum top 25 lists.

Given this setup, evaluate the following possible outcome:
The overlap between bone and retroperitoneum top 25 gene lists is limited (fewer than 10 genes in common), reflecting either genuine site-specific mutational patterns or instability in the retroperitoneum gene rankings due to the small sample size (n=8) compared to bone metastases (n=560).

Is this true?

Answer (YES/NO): YES